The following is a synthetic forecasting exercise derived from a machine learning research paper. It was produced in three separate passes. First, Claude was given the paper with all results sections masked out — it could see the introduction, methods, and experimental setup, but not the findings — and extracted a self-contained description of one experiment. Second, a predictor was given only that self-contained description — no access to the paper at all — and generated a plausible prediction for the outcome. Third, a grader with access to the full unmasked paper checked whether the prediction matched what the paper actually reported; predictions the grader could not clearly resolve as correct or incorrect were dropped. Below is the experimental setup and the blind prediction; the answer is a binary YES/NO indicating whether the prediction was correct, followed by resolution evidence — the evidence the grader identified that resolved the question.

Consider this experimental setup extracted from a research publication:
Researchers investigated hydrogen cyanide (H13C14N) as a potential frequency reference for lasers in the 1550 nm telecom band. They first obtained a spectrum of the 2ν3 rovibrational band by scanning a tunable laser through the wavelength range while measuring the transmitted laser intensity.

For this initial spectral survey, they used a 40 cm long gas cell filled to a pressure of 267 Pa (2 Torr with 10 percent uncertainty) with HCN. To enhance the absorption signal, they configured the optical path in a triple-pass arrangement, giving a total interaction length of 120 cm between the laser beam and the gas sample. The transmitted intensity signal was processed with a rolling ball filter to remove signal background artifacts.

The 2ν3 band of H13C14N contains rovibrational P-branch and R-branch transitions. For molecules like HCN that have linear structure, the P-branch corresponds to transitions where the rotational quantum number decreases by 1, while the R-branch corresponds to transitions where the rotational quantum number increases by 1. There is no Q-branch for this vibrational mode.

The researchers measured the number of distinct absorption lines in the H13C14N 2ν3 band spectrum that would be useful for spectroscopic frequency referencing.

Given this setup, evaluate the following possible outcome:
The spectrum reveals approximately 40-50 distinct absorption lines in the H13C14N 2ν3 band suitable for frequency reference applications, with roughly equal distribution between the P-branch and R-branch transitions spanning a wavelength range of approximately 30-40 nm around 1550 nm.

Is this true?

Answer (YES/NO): NO